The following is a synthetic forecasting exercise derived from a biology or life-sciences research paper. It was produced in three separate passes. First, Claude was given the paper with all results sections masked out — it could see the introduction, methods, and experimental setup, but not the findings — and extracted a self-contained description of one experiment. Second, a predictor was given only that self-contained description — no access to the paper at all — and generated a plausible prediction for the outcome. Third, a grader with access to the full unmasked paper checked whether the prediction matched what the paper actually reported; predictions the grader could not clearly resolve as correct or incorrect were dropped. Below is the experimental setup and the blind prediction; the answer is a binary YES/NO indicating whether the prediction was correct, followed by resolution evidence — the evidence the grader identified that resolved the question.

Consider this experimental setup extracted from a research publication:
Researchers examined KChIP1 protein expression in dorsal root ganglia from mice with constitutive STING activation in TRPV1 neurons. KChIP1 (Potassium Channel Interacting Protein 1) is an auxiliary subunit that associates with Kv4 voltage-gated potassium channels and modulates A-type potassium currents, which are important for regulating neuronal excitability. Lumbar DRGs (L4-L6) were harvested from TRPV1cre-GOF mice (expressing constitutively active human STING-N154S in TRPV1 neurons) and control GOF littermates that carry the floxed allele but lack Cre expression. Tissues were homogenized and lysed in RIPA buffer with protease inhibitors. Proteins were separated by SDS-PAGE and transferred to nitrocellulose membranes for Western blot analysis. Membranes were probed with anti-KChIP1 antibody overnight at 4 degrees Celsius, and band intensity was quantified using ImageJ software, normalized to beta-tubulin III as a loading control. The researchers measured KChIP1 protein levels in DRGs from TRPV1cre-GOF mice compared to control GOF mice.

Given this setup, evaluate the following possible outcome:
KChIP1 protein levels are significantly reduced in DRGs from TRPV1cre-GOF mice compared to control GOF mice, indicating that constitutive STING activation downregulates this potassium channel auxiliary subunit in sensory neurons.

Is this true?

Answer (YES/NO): NO